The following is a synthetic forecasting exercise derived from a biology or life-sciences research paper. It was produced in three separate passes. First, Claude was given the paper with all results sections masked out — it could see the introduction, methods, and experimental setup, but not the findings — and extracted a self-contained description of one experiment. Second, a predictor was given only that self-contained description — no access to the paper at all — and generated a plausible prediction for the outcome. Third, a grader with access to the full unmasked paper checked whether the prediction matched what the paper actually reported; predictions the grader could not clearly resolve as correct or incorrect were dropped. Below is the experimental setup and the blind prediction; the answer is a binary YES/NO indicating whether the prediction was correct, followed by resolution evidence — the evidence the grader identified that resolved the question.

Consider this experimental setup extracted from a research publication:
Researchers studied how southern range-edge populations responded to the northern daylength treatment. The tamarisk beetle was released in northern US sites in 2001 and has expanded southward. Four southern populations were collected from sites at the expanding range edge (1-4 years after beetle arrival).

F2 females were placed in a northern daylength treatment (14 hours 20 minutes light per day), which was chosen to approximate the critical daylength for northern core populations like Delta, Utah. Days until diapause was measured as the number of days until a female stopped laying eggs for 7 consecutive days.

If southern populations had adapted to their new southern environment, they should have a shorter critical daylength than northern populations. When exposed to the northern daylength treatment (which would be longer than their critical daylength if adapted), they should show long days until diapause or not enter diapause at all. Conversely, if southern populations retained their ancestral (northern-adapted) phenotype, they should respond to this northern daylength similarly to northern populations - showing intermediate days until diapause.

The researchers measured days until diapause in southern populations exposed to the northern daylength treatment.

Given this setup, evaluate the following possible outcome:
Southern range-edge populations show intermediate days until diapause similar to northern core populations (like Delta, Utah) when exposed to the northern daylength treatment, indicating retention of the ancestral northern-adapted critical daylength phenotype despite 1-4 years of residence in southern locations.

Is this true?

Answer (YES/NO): NO